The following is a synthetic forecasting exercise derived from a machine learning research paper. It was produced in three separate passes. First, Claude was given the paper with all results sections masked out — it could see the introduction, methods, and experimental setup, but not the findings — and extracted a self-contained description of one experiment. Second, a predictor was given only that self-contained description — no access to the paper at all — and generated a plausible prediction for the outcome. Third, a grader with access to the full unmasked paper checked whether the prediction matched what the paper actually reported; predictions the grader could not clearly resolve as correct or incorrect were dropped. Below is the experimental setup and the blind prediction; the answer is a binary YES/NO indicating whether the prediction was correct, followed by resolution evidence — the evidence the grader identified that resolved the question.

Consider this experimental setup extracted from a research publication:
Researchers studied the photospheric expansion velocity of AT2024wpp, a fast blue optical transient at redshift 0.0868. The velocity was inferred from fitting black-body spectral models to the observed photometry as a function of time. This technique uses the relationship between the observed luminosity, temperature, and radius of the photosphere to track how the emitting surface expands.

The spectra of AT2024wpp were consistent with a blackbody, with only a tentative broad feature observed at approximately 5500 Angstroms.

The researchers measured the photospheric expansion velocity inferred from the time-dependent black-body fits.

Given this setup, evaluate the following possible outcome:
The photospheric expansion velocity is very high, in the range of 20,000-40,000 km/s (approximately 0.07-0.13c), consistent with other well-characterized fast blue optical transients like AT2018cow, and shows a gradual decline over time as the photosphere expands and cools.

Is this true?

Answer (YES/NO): NO